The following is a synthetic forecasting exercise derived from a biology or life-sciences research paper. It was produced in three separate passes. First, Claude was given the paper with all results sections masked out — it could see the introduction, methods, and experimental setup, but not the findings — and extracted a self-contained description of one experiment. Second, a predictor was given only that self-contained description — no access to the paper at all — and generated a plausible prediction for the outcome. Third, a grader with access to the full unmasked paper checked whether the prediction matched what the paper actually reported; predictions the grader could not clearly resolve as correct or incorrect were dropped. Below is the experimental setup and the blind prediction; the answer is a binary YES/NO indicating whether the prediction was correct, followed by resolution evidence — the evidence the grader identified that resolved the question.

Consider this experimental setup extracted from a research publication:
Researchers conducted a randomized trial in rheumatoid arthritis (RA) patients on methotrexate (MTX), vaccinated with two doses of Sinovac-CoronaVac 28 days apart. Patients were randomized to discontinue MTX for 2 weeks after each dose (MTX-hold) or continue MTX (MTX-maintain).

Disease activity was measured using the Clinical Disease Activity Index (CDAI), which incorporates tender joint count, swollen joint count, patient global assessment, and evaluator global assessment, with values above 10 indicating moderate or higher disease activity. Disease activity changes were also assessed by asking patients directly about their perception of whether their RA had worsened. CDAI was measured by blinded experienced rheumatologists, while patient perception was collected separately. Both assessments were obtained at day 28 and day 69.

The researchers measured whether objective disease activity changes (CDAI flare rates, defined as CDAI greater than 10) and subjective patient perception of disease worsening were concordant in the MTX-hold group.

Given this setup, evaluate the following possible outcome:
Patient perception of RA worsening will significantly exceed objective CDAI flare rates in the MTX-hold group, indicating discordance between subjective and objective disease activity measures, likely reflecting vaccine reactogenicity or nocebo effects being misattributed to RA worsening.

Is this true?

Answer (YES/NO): NO